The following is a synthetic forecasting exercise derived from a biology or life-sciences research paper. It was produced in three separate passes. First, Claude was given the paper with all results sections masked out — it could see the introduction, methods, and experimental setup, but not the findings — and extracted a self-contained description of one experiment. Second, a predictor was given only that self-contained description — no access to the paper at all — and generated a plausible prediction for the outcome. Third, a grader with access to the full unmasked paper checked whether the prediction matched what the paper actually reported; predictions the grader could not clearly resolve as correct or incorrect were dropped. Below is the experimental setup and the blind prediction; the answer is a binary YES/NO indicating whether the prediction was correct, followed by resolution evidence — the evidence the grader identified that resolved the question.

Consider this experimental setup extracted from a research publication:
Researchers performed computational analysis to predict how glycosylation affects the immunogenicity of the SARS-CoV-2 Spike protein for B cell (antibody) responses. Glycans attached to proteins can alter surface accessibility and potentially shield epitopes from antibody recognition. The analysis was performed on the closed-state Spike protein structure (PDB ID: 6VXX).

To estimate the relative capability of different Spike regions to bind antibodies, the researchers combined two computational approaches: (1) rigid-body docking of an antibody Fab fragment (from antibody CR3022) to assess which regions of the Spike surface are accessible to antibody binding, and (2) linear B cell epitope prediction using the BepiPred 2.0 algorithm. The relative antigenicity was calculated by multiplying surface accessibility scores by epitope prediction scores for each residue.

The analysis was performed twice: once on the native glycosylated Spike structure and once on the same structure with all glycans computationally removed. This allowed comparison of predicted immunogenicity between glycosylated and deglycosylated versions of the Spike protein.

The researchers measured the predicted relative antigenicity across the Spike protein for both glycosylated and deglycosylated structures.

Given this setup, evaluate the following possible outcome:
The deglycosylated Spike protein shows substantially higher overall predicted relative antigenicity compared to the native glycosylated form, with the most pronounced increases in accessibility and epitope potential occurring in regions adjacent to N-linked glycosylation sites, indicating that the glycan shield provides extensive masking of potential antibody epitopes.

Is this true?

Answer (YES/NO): NO